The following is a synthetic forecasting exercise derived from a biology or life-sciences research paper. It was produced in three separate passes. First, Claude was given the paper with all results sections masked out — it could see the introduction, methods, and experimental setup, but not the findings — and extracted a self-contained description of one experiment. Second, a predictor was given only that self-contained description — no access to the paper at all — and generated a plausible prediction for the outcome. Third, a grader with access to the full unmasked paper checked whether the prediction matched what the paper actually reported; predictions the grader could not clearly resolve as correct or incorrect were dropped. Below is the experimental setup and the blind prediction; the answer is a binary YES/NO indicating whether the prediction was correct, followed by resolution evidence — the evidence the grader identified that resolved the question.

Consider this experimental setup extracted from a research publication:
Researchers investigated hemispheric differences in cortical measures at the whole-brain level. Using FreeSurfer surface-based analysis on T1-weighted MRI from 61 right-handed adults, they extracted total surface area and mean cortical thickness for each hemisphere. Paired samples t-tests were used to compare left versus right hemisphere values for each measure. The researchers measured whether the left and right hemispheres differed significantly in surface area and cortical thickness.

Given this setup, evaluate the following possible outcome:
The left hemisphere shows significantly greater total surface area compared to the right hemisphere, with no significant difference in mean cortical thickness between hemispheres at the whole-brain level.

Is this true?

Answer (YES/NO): NO